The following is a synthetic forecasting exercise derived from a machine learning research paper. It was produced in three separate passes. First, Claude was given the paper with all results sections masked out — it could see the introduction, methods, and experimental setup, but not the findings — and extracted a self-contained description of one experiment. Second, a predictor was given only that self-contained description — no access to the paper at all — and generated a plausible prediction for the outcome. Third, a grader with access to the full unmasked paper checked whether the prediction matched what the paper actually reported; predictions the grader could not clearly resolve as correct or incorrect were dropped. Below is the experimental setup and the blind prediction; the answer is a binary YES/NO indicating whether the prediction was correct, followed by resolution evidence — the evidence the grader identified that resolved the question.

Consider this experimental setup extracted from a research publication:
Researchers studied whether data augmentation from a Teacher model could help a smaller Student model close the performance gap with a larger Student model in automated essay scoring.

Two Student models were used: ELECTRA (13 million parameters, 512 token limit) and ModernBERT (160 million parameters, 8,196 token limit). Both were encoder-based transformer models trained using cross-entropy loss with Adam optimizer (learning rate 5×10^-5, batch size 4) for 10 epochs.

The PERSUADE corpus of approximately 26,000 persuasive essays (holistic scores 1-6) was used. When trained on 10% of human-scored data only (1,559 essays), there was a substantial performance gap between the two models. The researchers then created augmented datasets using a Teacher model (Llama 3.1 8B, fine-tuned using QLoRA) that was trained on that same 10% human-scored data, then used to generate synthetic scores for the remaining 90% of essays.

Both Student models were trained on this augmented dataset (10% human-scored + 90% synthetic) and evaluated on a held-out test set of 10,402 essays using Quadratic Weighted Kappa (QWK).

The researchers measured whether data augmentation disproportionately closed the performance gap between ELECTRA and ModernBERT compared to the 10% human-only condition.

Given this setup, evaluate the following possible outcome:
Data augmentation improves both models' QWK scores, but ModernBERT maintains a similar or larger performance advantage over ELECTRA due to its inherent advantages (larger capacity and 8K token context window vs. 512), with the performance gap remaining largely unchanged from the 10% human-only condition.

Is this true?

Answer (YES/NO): NO